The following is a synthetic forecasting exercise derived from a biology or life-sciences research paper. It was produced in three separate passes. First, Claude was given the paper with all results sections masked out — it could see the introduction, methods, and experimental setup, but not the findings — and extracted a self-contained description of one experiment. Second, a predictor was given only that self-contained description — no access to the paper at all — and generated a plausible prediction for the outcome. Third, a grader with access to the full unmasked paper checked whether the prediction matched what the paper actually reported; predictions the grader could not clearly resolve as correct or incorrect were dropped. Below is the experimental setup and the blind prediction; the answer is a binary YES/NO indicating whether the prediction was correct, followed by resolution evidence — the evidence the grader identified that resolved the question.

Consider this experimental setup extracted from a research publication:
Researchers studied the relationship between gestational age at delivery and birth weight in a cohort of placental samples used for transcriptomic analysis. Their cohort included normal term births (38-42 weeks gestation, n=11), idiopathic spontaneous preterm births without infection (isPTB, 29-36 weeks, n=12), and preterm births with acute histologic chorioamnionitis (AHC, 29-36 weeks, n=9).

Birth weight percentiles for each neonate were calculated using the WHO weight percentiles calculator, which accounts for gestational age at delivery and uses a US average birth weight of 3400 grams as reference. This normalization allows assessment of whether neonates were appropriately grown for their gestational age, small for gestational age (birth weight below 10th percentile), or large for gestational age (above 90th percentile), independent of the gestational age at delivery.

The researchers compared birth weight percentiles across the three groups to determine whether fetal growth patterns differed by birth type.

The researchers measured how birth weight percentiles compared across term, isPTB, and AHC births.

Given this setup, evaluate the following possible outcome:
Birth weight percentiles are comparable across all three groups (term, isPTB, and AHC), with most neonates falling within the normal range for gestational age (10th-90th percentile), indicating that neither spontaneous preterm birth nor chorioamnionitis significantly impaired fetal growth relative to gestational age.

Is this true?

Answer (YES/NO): NO